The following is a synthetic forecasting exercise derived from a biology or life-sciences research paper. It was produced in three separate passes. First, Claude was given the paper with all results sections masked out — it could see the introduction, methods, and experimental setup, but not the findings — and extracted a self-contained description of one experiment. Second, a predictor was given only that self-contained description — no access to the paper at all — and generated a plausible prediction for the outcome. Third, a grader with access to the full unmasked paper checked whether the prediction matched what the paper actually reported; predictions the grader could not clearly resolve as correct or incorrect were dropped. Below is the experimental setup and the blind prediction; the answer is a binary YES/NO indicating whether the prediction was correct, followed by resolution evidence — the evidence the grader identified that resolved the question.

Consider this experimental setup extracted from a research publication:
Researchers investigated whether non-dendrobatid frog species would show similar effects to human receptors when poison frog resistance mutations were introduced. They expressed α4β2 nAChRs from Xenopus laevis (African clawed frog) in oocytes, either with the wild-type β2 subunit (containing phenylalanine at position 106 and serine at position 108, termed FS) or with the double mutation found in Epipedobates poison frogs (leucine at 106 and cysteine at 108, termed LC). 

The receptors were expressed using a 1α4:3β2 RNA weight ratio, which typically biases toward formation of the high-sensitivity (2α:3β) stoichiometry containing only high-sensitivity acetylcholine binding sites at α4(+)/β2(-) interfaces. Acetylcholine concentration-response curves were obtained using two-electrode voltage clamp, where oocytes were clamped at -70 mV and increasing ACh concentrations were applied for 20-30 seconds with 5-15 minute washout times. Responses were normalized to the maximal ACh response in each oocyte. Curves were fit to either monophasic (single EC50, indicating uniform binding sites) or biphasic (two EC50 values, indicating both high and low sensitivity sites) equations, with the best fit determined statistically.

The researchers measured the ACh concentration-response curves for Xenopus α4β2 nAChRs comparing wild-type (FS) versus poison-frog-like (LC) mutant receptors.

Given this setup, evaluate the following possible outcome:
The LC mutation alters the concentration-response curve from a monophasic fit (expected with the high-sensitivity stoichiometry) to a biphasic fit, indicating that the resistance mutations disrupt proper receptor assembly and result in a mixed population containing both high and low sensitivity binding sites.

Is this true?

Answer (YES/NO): NO